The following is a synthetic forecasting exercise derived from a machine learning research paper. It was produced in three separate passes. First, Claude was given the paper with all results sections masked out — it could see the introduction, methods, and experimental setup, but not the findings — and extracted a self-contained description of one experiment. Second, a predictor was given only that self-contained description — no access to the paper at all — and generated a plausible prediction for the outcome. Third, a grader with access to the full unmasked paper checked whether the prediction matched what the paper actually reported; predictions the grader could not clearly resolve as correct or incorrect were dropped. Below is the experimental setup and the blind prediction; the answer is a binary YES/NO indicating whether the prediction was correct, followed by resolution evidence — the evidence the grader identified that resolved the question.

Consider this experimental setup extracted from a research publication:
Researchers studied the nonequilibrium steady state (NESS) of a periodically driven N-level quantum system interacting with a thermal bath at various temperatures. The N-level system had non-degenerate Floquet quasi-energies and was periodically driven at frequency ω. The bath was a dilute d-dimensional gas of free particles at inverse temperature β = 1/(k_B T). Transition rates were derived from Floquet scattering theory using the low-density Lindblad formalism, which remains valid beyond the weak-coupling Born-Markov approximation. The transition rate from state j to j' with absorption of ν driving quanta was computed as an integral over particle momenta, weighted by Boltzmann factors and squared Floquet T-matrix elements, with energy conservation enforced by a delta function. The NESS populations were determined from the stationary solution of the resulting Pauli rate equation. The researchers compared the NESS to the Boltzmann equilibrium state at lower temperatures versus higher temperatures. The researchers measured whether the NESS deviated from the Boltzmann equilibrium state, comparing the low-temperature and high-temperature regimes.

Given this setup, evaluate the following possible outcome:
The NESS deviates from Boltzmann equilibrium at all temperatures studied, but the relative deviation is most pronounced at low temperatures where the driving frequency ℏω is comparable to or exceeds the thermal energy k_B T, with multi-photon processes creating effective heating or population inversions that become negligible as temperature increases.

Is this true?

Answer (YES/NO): NO